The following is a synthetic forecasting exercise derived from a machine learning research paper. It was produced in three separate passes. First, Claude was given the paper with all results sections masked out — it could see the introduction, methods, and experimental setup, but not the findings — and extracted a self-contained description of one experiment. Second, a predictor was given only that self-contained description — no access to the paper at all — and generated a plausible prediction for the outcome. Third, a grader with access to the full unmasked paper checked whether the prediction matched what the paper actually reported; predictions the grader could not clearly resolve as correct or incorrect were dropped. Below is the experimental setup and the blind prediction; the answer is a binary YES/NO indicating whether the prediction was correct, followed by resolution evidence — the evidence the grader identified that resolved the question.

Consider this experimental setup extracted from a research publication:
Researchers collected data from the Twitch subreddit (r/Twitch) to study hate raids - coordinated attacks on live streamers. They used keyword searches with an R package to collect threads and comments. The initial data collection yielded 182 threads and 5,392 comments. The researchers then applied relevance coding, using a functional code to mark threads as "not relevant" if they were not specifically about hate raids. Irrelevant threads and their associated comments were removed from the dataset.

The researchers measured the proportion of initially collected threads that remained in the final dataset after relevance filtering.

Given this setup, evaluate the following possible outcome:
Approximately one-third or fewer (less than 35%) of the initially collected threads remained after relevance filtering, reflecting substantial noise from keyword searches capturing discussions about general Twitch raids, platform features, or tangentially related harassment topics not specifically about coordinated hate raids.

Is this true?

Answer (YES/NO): YES